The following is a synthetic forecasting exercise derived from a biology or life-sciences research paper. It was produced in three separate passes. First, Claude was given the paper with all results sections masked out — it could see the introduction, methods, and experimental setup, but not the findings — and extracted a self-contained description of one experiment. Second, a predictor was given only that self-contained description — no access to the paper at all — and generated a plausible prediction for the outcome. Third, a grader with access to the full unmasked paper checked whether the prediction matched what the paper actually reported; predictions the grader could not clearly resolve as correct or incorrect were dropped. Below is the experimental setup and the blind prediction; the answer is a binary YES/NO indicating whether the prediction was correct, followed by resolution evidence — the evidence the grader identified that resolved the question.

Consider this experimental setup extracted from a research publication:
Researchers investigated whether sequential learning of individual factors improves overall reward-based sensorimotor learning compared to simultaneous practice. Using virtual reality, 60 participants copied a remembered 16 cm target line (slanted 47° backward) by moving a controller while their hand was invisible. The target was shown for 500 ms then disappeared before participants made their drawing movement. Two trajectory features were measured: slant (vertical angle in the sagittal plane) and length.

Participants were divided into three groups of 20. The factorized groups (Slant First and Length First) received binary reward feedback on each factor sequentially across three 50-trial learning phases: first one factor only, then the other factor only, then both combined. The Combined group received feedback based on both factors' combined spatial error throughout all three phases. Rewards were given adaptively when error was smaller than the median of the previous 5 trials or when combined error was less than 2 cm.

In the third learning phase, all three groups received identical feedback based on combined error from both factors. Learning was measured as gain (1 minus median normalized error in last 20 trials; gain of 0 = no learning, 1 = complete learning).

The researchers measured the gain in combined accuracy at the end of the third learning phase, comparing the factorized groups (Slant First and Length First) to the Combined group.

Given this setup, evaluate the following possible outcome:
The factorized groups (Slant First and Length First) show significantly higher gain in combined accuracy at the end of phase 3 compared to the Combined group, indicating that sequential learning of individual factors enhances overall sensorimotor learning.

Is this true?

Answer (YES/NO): NO